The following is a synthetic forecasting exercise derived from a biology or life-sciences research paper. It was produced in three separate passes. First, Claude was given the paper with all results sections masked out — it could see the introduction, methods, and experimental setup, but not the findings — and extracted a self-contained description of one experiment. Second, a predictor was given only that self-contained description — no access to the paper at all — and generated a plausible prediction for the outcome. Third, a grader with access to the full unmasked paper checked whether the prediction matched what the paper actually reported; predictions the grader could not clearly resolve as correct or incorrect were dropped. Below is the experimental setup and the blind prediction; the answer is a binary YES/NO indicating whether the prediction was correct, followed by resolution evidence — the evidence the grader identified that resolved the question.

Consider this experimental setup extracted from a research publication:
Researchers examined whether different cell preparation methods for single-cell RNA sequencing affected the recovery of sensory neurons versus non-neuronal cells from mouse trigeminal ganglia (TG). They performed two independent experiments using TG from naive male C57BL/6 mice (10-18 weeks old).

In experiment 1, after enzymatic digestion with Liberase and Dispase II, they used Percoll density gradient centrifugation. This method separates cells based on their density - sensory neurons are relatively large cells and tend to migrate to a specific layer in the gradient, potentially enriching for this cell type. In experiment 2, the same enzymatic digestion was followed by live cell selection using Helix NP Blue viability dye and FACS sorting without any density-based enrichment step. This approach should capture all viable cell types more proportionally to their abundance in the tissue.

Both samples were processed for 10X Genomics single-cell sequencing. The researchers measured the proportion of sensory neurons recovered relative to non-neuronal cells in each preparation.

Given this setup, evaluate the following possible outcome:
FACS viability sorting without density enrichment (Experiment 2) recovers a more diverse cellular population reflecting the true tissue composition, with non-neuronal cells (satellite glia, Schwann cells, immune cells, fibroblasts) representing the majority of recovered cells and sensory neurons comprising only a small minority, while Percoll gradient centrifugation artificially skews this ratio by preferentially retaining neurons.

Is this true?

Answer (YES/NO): NO